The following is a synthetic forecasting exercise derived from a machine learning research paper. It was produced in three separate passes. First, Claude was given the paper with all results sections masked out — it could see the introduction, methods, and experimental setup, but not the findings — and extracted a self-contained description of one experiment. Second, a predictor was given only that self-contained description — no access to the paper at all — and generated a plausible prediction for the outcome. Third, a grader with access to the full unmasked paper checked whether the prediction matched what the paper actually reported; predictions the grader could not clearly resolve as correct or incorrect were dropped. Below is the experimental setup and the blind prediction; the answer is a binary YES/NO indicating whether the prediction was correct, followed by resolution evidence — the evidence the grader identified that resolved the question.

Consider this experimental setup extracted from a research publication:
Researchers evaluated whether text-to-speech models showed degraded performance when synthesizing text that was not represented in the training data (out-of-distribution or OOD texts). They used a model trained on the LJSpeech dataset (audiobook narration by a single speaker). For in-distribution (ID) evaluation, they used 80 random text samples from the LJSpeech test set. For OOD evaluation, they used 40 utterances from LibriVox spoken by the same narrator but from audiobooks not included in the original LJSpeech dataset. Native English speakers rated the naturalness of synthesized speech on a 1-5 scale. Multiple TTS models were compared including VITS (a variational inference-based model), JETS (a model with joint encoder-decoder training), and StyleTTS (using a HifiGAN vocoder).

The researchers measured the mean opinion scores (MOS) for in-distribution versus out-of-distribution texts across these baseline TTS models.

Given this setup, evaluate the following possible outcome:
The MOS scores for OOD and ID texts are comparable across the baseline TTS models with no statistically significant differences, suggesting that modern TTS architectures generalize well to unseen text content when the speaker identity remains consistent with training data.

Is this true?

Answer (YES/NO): NO